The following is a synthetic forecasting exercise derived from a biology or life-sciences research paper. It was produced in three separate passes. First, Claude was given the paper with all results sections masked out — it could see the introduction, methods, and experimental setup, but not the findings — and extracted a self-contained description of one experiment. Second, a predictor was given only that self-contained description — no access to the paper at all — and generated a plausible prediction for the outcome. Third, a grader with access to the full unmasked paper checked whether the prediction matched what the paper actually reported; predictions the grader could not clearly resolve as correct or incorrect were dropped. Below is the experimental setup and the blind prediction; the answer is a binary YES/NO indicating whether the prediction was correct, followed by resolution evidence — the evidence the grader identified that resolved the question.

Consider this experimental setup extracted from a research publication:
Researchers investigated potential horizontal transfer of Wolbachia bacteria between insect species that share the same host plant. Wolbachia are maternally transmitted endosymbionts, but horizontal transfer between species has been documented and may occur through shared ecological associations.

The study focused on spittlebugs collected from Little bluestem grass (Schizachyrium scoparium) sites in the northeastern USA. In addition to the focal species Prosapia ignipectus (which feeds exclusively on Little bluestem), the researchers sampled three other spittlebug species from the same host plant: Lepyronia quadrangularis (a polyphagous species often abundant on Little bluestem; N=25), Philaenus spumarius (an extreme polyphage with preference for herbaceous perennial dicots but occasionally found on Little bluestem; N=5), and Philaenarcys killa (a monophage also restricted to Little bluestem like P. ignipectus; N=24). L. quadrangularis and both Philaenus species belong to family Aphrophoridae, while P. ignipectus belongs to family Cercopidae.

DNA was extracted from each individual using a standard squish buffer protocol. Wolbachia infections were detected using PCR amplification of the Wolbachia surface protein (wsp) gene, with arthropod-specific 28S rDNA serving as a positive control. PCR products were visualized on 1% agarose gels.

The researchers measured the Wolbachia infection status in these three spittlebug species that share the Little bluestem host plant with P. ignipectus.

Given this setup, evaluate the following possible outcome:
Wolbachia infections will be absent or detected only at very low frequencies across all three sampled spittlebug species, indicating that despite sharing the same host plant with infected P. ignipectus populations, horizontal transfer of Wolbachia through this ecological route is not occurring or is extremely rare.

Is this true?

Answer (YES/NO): NO